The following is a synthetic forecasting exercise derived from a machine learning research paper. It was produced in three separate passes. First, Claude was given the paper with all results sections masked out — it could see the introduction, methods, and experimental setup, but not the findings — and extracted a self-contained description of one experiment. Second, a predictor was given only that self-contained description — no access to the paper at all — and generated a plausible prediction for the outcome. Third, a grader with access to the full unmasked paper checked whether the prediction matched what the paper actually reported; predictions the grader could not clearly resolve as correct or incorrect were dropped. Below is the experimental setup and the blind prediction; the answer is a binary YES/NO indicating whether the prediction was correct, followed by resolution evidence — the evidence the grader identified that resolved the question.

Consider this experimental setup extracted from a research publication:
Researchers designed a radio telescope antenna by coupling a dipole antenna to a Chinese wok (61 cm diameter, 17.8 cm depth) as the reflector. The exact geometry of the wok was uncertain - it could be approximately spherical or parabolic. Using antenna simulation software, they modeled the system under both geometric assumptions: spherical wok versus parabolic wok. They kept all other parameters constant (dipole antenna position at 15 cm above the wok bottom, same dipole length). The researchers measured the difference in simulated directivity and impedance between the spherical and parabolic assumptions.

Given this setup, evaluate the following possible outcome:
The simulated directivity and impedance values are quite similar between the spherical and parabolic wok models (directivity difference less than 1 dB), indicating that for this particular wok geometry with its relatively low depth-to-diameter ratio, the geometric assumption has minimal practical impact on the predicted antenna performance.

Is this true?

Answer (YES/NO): YES